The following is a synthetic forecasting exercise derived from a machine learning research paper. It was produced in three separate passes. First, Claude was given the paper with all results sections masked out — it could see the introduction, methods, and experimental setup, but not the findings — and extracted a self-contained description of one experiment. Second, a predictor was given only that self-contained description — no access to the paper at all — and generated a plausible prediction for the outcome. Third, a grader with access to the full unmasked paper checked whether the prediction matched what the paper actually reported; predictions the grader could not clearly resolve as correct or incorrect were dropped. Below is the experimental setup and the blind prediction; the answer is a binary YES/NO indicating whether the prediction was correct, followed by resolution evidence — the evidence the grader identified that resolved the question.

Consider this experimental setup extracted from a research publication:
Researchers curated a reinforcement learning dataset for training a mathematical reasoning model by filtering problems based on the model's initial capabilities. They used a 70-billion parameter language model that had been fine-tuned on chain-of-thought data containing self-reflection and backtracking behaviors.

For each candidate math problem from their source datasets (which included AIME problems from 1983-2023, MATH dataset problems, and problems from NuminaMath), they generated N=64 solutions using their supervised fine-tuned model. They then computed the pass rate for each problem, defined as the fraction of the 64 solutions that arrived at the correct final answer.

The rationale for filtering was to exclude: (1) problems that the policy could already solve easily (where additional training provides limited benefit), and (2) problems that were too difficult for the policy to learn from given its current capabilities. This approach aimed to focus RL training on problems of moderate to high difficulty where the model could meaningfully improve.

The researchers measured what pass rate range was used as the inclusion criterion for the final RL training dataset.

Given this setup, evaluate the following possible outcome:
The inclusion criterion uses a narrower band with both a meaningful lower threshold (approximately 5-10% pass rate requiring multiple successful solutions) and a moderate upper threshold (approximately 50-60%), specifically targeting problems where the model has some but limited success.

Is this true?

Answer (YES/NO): NO